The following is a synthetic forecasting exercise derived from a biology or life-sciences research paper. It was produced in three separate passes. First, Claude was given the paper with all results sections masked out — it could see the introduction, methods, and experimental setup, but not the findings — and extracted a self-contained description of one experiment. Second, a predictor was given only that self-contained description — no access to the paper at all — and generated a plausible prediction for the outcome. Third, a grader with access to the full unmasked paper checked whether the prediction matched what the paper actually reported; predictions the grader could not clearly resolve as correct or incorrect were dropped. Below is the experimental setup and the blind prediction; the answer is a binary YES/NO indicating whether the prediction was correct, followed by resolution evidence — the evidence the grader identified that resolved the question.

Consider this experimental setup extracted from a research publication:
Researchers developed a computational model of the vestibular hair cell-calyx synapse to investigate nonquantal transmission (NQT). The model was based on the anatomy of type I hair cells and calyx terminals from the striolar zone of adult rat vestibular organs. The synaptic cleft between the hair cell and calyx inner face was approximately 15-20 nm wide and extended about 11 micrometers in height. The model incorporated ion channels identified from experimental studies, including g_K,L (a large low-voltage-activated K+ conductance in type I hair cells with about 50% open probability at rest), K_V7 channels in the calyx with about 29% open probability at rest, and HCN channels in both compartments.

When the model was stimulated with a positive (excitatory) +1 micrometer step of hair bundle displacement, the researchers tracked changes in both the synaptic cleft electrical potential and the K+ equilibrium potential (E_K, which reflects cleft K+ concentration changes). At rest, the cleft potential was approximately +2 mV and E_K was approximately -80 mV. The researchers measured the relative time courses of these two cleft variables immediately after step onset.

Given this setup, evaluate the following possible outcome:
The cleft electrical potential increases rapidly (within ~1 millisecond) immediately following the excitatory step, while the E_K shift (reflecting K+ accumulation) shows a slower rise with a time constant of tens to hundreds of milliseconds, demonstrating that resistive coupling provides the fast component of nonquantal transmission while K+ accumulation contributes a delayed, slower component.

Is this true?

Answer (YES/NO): NO